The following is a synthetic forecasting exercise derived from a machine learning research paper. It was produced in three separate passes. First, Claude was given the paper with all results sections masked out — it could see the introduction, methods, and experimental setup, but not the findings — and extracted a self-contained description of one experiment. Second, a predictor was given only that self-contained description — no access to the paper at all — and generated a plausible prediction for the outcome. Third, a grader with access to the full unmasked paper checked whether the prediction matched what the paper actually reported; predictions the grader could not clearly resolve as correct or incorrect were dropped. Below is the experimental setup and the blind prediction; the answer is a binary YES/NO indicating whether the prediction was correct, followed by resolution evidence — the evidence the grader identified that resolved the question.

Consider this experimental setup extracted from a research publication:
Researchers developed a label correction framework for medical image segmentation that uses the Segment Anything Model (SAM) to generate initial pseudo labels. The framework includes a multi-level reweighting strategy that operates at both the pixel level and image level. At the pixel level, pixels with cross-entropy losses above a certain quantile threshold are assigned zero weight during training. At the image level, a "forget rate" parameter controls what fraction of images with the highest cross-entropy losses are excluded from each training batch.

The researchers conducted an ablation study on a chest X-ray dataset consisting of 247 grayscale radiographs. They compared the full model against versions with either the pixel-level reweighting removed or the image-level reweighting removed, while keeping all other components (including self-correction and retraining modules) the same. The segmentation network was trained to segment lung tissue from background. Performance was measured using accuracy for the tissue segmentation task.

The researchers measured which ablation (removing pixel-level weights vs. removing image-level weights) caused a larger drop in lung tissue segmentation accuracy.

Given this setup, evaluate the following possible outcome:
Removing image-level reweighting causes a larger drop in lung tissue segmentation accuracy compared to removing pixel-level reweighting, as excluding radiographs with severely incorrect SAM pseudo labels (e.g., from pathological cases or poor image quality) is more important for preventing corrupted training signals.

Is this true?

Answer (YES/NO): NO